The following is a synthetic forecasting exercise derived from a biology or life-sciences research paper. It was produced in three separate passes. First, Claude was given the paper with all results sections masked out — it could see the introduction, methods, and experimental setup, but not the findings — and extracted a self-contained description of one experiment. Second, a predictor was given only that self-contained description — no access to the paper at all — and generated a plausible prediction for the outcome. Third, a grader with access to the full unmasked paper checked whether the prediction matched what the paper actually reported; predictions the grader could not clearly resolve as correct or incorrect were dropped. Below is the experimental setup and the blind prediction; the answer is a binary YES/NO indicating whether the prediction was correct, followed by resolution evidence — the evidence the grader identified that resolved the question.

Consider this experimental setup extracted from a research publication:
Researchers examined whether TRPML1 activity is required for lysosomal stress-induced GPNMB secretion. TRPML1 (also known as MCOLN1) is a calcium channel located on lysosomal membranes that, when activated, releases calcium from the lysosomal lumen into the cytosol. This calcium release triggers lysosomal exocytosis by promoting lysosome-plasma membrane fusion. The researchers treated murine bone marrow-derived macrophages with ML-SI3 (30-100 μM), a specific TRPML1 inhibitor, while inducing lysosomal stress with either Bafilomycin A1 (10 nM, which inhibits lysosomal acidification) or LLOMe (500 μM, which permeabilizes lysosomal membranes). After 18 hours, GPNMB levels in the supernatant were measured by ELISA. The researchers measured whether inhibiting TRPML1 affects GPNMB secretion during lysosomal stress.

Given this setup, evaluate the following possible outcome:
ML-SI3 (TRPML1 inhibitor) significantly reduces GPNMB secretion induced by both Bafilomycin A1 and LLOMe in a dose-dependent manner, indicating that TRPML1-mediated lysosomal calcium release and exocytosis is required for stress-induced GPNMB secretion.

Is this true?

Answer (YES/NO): NO